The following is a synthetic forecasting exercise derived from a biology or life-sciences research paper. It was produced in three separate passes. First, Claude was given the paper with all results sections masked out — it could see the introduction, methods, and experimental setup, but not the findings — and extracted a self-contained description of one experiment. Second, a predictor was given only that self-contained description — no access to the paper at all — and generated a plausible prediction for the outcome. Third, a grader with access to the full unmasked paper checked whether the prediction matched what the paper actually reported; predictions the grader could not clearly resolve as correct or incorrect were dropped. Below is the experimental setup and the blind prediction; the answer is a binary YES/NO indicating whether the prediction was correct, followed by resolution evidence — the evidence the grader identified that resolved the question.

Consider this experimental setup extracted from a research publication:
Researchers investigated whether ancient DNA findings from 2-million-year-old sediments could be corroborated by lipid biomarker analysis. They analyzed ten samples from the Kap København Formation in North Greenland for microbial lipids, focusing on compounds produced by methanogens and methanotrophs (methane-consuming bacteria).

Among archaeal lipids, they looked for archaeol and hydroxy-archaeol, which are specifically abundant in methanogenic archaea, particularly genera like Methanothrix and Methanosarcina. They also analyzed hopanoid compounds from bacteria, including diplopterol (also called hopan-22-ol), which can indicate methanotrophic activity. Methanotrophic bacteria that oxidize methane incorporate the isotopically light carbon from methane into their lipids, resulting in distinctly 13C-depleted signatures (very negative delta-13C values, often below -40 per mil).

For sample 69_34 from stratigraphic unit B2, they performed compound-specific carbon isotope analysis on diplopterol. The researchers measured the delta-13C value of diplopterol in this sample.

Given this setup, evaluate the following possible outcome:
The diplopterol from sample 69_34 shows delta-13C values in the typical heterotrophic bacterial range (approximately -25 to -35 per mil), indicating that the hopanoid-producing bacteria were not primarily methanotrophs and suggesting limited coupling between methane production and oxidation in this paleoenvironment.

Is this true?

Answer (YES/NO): NO